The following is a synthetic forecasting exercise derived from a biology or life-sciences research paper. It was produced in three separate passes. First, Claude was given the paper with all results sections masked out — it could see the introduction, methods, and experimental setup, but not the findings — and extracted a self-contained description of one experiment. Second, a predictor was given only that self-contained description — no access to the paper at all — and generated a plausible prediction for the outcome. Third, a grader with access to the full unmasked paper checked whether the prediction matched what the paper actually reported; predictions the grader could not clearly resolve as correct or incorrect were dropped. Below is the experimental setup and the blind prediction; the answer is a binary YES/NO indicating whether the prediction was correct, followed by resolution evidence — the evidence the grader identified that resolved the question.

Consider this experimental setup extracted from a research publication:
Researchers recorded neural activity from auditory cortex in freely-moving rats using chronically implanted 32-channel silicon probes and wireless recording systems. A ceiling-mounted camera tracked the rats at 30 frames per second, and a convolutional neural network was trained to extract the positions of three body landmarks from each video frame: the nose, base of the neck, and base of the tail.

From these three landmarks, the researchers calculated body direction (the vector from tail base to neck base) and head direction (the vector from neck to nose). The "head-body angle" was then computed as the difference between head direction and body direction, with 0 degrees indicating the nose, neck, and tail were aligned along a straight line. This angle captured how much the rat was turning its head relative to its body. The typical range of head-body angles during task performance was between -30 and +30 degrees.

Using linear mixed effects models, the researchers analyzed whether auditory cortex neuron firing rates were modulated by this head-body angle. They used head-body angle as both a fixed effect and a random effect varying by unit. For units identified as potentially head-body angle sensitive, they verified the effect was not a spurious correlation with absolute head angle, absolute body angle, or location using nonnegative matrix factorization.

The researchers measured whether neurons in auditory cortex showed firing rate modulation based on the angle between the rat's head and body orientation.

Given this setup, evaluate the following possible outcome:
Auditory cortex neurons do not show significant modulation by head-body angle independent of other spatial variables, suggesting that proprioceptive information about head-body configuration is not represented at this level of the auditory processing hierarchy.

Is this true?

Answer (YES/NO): NO